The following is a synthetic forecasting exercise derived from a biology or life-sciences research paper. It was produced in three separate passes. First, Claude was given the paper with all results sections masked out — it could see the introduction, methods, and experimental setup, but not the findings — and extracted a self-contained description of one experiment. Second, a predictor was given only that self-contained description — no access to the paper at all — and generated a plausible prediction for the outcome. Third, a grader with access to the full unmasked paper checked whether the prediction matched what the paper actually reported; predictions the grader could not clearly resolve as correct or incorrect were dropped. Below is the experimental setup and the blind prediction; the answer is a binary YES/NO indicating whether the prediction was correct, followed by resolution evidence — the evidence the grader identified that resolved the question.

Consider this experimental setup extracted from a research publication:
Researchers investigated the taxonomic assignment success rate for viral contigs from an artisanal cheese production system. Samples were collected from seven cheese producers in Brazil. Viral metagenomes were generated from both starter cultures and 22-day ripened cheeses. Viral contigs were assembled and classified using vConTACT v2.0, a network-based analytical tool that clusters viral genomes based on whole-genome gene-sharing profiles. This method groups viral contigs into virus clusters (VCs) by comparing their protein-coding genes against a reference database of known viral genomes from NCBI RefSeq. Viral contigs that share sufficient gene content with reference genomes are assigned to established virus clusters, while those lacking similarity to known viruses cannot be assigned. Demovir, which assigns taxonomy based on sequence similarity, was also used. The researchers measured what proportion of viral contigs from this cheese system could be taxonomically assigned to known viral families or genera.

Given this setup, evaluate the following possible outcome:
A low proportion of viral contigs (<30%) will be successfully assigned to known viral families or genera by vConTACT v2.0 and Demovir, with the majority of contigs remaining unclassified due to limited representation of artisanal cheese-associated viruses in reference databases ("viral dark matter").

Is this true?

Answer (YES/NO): NO